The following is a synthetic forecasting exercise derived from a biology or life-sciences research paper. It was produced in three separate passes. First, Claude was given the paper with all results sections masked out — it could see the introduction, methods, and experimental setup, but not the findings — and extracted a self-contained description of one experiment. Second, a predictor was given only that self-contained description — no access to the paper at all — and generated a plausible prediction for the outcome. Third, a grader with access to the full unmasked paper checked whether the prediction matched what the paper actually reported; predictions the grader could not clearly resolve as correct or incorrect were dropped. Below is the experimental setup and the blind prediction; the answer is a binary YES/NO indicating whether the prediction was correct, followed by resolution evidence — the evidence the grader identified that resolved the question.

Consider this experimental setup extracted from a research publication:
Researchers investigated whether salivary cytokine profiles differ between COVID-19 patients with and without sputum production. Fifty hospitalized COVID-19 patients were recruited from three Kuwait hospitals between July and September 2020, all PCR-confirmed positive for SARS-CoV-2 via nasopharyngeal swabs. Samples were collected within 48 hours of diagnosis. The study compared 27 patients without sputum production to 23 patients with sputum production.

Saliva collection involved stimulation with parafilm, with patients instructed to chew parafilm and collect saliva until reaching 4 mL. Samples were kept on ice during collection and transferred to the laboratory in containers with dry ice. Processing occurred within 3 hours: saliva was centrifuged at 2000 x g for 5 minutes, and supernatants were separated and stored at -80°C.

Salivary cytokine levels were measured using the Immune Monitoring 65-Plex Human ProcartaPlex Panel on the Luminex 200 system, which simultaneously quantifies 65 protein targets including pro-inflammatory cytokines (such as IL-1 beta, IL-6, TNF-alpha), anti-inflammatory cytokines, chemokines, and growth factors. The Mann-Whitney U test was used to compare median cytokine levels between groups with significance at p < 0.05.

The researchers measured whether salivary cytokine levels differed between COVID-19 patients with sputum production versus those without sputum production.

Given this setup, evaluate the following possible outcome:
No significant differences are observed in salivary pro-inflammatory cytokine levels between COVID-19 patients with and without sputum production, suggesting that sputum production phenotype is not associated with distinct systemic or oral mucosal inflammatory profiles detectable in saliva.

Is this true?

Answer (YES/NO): NO